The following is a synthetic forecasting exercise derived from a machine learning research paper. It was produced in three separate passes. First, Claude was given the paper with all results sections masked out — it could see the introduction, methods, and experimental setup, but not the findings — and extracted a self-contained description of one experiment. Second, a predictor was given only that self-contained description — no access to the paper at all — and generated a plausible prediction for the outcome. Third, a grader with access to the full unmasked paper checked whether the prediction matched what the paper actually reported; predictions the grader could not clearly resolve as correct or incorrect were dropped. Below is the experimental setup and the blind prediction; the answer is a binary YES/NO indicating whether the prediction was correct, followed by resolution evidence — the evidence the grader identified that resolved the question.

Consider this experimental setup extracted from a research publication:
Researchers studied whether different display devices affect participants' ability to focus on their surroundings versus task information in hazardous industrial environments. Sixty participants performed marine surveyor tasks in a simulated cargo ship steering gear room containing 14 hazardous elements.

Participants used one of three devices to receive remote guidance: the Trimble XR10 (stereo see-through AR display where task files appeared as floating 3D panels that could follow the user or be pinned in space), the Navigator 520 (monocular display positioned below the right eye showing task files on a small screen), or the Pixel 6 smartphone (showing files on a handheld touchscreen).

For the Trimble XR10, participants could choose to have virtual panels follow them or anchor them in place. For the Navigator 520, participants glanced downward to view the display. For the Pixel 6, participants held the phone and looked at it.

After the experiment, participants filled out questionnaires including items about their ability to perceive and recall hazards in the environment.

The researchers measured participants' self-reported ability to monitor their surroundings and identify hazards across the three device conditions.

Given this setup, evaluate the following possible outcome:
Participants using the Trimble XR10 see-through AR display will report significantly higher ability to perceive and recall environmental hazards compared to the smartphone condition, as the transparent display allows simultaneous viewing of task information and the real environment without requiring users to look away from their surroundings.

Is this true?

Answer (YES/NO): NO